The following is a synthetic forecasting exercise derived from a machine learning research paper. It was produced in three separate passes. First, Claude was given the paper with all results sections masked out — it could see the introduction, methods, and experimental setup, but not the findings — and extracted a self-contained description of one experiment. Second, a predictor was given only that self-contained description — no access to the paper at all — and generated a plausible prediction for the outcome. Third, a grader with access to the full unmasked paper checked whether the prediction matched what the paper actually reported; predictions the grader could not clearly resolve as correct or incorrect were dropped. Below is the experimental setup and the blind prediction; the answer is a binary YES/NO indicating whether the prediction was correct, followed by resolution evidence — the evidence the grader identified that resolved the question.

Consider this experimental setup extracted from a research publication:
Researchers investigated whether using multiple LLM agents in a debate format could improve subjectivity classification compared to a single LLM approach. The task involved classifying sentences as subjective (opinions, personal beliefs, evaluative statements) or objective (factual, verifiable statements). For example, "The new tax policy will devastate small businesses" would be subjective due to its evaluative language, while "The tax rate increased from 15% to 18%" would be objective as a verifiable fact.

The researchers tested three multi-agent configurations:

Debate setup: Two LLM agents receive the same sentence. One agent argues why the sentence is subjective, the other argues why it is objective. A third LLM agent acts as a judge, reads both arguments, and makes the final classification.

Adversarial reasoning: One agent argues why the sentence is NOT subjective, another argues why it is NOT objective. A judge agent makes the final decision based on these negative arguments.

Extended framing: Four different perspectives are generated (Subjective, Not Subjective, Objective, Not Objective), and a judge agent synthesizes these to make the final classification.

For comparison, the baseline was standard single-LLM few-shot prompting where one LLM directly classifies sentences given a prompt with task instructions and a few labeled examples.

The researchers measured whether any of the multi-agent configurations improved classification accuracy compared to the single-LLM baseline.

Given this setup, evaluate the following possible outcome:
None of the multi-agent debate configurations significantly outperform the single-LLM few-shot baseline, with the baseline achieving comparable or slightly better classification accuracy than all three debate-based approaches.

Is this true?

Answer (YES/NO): NO